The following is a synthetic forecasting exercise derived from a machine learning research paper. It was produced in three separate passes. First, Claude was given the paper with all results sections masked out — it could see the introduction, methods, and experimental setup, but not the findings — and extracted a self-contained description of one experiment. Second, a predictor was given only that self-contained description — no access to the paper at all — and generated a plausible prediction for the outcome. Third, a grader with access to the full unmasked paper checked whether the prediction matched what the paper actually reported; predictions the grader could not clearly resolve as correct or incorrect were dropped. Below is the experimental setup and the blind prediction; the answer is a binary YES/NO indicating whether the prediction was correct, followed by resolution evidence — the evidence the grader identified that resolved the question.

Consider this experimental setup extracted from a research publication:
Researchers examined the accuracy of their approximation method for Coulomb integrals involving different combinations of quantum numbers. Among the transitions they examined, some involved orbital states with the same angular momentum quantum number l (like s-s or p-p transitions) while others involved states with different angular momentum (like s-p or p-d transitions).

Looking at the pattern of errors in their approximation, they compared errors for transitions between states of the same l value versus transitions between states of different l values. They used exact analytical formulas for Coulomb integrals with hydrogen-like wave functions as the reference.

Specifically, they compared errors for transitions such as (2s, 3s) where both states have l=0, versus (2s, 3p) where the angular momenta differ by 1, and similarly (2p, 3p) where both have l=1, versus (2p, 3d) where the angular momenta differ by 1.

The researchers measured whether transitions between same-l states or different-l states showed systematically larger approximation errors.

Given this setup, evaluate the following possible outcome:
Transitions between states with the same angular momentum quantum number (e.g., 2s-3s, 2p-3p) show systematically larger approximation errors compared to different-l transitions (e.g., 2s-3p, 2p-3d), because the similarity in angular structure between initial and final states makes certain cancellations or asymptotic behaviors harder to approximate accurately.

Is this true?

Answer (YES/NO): NO